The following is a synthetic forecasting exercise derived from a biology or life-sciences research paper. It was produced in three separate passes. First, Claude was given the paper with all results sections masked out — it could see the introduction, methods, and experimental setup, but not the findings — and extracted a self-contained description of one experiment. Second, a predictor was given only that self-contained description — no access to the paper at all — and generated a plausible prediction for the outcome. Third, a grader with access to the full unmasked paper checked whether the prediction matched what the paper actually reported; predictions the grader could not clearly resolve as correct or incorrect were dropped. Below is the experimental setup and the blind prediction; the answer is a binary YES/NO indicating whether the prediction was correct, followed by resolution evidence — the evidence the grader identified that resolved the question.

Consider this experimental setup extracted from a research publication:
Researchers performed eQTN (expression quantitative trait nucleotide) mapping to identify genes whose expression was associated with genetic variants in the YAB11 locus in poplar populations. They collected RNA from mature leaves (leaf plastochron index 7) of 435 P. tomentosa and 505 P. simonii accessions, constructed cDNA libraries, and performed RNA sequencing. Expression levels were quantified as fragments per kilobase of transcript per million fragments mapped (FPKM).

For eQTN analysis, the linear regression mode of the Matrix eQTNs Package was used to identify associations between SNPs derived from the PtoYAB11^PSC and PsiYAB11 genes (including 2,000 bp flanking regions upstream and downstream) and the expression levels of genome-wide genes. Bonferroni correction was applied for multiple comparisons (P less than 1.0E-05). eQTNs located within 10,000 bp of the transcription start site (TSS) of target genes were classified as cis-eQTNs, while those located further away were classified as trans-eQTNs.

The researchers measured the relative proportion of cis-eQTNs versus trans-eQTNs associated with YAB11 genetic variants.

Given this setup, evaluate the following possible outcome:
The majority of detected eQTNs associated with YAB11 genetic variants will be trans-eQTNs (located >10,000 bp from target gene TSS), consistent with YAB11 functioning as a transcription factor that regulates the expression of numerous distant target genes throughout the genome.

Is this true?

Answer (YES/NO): YES